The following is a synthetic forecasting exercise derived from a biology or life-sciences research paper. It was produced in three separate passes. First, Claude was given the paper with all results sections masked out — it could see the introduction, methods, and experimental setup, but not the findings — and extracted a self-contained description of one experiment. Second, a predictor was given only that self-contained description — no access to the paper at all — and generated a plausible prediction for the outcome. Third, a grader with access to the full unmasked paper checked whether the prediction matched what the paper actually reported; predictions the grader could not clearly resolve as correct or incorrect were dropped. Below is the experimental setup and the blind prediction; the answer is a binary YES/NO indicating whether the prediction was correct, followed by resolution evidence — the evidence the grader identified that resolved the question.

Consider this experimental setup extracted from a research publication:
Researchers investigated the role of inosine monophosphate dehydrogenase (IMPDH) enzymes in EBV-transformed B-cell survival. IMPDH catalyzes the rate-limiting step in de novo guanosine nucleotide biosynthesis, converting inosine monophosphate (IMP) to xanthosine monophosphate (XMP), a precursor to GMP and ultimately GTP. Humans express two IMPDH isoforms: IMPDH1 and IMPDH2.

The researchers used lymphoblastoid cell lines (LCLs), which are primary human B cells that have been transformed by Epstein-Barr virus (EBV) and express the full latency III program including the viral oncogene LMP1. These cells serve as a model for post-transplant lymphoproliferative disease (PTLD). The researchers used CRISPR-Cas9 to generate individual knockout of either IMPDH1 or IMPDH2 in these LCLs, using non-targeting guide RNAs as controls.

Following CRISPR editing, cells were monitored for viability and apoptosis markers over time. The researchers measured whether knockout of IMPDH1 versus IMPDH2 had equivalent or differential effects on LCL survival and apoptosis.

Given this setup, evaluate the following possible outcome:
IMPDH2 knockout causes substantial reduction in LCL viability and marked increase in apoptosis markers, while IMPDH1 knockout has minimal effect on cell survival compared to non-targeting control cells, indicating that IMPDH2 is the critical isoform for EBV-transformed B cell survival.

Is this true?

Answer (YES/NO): YES